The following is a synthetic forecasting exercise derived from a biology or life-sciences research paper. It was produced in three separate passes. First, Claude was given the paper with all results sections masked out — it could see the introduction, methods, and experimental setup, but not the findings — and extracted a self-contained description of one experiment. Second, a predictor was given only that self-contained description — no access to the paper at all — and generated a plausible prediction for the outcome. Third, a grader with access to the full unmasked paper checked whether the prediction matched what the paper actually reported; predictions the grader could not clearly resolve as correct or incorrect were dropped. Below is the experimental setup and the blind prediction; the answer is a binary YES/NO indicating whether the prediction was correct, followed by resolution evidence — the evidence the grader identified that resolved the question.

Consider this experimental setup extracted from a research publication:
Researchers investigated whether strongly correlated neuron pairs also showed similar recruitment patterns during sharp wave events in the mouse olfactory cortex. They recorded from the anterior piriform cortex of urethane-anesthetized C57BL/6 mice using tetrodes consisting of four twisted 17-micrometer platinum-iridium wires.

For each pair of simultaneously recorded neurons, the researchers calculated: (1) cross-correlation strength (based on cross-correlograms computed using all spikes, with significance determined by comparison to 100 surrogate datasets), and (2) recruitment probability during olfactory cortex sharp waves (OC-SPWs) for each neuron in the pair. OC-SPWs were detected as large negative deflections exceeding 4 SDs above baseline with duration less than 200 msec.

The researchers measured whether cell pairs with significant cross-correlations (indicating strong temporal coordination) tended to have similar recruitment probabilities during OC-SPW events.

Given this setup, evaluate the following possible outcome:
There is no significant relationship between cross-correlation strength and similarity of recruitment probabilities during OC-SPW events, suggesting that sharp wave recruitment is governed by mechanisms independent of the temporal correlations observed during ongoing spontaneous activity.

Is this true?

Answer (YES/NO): NO